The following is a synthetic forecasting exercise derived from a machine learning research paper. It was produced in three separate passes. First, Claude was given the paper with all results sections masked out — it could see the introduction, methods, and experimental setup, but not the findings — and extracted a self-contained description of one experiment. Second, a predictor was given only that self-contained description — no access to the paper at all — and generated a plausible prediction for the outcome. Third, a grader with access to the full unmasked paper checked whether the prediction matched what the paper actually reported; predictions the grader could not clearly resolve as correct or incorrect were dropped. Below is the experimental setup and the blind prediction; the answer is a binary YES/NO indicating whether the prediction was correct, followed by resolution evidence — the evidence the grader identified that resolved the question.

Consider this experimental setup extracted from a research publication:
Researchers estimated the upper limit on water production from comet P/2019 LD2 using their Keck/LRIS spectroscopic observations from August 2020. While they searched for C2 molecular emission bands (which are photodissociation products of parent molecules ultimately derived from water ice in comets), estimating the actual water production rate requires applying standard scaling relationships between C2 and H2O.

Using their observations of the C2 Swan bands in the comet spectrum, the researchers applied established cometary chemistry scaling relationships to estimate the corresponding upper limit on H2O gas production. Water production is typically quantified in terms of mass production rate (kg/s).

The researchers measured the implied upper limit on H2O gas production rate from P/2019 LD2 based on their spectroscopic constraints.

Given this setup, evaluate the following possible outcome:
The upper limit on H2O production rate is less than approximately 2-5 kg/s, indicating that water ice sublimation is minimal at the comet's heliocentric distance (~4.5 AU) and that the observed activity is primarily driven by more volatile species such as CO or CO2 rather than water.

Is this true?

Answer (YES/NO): NO